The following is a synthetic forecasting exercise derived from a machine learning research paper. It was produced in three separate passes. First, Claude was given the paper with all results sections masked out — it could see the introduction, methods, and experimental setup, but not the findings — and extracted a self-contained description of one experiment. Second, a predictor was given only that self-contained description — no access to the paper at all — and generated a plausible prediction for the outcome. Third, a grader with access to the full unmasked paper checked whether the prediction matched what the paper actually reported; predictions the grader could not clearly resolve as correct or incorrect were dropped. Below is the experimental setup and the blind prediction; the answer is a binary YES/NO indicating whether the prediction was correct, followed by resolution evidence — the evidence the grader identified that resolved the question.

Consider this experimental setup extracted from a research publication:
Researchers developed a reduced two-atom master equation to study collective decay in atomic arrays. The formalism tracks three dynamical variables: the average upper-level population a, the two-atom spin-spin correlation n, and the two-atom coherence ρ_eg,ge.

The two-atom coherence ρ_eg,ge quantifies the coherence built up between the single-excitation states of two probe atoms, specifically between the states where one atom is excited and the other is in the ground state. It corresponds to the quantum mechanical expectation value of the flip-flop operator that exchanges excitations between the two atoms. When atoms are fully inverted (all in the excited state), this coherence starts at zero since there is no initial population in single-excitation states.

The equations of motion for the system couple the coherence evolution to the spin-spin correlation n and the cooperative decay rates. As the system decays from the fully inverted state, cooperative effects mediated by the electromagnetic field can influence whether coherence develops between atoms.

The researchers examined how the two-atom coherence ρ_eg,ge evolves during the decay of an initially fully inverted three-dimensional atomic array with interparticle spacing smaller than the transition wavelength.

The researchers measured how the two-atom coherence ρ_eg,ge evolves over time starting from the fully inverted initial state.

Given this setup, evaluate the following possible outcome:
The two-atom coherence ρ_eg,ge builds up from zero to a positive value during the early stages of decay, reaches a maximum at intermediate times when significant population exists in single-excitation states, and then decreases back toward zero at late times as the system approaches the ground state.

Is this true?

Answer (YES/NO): YES